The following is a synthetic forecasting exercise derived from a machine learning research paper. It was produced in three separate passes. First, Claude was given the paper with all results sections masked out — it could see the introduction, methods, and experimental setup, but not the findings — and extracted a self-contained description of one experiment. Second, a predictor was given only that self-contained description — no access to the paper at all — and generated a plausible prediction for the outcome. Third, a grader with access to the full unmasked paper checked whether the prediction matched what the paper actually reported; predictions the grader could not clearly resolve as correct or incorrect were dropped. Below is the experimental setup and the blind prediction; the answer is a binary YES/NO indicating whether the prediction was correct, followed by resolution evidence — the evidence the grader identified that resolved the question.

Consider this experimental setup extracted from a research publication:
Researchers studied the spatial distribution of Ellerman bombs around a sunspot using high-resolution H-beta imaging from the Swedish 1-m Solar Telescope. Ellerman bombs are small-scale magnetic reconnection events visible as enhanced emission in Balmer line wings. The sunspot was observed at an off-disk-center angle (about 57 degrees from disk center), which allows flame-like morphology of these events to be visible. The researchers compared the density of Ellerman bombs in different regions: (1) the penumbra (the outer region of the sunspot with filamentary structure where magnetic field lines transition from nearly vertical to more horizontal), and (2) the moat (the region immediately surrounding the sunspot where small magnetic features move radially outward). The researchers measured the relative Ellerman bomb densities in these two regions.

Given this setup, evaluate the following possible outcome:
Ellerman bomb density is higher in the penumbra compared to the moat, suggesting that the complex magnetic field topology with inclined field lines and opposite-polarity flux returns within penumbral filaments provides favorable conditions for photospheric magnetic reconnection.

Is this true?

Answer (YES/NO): NO